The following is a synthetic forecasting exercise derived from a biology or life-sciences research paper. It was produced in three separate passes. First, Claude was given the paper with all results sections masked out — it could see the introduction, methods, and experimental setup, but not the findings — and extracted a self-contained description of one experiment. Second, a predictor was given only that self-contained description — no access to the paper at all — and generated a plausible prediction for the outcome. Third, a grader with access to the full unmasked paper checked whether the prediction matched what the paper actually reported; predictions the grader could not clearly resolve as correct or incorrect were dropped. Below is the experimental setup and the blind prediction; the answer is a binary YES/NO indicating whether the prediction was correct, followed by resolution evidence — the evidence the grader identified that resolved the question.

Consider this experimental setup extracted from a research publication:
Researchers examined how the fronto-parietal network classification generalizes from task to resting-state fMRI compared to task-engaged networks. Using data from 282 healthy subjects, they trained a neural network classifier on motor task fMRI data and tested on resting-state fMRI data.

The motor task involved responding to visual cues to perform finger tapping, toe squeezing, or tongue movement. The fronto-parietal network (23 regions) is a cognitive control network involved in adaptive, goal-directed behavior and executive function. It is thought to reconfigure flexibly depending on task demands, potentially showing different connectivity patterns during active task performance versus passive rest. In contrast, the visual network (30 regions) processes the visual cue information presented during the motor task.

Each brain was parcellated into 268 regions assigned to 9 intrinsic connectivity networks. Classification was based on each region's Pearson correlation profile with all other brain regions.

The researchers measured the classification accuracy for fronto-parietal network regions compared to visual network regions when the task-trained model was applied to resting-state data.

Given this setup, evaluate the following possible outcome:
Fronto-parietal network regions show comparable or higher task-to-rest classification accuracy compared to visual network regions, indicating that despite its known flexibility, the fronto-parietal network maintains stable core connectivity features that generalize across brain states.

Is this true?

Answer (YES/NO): NO